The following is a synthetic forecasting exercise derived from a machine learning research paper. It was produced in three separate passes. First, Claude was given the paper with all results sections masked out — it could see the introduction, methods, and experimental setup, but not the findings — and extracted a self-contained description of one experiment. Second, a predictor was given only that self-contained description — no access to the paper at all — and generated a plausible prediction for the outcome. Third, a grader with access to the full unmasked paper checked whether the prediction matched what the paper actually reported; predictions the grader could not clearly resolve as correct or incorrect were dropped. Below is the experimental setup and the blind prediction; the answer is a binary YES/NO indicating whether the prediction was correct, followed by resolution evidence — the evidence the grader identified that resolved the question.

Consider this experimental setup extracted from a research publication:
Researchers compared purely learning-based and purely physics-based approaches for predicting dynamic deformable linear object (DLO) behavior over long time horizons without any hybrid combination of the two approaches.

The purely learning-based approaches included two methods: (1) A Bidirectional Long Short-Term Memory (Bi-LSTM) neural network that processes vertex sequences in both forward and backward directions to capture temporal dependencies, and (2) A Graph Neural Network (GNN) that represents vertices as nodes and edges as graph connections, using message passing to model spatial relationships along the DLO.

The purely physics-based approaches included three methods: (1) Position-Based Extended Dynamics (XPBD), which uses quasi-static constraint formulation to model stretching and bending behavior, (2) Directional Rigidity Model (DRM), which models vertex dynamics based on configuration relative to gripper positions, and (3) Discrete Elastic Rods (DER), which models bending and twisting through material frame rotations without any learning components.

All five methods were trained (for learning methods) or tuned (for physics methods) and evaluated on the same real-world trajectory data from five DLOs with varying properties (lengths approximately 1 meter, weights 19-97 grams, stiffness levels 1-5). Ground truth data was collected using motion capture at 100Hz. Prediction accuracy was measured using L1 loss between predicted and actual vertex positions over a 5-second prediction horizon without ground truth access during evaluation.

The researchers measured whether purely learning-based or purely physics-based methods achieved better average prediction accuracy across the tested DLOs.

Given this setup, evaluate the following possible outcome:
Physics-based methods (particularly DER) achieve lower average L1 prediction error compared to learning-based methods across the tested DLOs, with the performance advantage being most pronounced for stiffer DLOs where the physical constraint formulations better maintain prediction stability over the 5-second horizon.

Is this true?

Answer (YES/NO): NO